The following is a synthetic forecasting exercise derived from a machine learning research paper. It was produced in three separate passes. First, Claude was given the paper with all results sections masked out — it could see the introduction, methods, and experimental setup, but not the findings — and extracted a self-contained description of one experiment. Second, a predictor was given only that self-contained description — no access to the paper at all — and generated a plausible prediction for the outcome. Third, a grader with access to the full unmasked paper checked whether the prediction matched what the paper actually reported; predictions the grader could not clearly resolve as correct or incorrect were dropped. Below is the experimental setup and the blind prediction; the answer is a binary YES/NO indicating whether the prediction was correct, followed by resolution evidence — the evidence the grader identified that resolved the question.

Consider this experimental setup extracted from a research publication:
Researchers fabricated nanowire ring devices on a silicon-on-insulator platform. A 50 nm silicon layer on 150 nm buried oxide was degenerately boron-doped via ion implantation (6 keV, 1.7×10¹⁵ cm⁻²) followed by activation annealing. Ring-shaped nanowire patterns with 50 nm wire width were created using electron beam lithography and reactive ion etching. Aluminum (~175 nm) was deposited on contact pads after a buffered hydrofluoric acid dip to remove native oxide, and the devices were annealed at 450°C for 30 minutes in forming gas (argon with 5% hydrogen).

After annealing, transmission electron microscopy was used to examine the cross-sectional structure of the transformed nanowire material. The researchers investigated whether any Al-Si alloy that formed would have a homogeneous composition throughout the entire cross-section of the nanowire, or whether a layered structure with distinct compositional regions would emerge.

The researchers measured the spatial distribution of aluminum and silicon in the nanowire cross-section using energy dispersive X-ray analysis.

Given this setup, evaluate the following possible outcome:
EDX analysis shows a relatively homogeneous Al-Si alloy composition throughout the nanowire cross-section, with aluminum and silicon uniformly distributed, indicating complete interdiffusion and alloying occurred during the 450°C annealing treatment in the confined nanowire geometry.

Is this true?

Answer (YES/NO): NO